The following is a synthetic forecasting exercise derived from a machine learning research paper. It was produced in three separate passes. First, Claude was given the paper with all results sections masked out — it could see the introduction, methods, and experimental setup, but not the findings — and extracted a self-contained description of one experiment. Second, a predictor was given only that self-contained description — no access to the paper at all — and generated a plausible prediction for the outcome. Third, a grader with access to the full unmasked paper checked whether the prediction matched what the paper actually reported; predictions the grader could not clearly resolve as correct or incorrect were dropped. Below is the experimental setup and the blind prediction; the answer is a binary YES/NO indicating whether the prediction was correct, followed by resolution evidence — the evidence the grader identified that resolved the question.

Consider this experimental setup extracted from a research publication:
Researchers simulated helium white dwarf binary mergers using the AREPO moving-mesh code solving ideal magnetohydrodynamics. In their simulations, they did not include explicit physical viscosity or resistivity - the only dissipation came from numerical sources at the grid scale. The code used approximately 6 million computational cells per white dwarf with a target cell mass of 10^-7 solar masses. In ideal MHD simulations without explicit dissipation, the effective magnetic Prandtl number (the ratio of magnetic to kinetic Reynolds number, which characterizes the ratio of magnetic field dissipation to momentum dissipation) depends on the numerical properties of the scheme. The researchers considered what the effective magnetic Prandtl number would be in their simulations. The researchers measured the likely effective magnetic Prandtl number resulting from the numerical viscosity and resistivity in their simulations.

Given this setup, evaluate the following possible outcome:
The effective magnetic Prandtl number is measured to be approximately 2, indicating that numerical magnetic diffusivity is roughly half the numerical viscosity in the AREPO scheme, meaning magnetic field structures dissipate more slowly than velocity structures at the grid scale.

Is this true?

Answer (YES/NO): NO